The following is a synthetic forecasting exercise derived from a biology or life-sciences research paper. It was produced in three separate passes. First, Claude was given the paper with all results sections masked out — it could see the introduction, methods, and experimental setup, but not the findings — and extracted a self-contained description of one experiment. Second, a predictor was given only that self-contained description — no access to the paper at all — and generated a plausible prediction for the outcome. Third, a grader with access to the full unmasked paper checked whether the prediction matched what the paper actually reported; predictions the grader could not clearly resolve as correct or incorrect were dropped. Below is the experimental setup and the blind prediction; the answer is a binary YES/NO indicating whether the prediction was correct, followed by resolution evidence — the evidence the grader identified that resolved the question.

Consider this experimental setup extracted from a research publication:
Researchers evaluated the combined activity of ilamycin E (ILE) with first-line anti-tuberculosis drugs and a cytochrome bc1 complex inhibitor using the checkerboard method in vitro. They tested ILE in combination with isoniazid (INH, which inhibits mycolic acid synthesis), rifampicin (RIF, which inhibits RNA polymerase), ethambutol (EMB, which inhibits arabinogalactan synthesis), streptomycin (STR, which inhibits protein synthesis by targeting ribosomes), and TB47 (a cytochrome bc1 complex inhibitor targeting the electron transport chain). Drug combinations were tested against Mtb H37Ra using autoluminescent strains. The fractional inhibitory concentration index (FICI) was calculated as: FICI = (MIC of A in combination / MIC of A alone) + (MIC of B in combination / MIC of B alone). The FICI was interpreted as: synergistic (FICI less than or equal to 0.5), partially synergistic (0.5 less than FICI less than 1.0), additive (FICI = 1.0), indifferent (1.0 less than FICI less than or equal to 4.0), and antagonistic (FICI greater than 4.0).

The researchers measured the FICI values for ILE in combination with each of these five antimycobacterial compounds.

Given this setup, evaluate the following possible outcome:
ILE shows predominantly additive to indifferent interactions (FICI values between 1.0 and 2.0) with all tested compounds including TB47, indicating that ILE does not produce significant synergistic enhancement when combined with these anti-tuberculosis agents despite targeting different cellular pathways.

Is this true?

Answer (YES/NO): NO